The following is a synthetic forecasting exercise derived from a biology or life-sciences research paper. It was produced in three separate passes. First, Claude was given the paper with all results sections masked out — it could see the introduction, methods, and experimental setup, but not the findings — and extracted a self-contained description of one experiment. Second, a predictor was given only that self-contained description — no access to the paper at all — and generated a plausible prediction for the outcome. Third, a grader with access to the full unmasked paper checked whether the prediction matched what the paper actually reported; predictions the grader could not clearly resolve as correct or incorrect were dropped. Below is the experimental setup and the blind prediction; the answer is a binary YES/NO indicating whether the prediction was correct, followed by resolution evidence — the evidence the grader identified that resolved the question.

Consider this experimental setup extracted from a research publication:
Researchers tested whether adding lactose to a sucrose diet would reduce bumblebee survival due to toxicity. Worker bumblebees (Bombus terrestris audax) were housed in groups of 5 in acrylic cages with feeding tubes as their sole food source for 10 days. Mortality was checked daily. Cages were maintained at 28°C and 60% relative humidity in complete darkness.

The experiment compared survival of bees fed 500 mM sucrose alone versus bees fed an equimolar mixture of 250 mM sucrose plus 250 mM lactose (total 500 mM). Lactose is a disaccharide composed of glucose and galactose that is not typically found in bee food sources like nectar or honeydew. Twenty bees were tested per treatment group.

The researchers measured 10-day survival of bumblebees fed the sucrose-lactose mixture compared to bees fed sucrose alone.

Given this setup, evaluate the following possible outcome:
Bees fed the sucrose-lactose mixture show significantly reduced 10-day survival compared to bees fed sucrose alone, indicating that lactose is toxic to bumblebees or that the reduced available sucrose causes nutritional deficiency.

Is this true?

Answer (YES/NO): YES